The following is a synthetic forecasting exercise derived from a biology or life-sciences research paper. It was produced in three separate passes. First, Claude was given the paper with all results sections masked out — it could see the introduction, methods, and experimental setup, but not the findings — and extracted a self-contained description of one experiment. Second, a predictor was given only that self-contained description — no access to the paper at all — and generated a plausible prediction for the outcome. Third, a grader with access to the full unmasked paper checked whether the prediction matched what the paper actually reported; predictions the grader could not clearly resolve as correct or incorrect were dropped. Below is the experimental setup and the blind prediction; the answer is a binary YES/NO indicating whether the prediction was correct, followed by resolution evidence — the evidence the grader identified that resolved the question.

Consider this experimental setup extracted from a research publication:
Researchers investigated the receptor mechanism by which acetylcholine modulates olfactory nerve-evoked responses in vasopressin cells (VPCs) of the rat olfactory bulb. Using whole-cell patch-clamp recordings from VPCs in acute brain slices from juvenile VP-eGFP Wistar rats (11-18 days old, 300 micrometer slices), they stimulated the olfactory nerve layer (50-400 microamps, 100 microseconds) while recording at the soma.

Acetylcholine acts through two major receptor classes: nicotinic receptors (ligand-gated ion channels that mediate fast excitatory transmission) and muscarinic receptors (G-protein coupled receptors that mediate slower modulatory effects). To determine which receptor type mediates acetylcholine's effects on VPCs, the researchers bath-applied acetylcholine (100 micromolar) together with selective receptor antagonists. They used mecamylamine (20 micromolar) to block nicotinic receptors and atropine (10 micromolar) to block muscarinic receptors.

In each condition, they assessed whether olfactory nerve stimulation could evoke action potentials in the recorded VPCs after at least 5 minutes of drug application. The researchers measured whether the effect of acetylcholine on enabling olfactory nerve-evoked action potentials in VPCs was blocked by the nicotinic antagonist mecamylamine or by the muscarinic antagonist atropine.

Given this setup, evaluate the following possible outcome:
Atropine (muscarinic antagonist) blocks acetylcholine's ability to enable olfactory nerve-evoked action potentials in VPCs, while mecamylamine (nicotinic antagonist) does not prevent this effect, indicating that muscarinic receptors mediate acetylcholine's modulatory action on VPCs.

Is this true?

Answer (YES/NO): YES